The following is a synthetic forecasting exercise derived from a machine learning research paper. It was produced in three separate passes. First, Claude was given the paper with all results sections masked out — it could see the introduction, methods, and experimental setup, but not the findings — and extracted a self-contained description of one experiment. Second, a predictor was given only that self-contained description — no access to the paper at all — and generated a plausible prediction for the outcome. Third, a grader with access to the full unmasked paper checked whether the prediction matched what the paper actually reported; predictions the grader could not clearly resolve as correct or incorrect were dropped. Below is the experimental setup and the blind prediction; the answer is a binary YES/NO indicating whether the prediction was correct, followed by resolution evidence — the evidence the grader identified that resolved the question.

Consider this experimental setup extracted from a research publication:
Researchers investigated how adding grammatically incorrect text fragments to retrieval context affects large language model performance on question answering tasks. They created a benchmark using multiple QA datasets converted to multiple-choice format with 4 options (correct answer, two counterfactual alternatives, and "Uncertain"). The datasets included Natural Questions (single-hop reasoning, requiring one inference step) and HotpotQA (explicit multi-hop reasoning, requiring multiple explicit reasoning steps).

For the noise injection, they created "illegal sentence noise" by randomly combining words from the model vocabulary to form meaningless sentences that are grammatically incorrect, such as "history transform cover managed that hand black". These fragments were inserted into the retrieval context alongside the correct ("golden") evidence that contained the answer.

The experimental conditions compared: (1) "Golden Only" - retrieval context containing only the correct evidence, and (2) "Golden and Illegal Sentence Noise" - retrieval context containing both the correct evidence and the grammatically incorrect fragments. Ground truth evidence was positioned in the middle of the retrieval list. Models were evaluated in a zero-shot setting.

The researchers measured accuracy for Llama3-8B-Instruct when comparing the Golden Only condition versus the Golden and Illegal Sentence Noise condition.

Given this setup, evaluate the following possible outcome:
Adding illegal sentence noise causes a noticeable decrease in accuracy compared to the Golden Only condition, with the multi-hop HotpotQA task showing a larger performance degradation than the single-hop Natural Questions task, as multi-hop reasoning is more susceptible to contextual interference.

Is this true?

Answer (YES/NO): NO